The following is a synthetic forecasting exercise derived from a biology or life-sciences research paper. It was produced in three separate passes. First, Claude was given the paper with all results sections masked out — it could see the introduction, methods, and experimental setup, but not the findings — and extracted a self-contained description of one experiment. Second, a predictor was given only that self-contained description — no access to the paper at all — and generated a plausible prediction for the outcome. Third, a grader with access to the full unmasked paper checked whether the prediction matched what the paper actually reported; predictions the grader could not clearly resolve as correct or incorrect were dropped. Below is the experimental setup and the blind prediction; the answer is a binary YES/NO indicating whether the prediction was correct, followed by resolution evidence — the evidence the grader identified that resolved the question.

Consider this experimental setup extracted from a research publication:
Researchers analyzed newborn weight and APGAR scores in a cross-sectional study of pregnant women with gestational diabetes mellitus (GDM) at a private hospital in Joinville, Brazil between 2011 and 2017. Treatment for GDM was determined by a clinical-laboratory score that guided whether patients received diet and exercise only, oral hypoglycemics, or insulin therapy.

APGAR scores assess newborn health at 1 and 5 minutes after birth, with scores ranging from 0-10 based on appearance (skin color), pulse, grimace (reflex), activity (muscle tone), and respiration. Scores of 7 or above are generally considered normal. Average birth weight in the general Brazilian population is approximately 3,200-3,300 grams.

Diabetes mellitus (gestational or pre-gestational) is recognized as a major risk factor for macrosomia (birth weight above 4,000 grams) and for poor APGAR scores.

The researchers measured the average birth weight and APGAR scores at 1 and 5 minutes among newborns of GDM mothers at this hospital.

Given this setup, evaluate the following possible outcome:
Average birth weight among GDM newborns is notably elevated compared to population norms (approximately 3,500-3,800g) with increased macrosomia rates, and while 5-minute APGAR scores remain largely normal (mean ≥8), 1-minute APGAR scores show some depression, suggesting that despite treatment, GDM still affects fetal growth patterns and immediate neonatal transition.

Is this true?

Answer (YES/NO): NO